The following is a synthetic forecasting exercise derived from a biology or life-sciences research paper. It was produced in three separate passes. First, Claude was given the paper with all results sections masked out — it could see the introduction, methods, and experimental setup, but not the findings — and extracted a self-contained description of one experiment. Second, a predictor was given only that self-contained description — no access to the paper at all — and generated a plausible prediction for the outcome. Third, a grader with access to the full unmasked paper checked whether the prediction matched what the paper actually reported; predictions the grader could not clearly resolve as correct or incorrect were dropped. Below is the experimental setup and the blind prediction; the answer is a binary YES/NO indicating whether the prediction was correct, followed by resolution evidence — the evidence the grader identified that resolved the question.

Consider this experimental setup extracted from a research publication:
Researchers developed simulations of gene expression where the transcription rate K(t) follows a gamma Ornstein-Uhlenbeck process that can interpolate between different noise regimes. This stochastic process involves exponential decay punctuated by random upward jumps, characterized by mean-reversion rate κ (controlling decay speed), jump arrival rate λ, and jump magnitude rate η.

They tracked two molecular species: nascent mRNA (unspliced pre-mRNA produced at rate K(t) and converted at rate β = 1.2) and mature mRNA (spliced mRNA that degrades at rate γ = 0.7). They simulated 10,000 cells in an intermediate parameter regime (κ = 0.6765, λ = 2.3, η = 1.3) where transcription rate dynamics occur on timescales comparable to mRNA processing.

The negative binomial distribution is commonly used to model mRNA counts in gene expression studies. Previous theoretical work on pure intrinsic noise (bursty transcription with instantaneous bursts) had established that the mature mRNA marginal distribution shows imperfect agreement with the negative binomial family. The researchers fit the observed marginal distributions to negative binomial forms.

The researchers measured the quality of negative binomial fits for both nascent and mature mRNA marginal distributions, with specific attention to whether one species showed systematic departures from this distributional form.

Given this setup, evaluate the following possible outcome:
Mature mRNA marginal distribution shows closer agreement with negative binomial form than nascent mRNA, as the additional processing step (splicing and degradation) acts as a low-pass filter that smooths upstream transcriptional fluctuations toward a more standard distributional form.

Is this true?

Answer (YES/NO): NO